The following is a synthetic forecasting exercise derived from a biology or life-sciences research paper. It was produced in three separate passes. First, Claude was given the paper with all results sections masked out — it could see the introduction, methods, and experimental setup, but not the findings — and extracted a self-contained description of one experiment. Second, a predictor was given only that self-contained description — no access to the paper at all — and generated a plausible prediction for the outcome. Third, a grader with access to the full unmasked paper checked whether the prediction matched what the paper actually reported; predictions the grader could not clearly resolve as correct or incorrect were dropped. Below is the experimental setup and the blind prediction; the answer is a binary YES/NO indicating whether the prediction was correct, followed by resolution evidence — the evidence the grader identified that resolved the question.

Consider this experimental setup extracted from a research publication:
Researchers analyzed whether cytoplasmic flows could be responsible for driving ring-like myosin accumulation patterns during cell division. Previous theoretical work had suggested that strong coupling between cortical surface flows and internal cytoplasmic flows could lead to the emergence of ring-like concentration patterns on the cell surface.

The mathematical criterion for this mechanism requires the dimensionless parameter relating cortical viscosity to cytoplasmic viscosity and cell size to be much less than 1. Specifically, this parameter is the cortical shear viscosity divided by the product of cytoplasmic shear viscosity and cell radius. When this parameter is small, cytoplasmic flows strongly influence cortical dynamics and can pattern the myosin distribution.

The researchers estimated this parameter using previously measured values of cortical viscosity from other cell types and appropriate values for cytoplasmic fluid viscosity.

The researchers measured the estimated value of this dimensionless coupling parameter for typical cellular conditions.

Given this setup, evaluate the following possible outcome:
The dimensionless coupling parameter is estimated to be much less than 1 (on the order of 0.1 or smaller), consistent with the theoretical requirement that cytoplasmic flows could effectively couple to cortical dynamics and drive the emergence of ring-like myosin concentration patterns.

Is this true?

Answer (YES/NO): NO